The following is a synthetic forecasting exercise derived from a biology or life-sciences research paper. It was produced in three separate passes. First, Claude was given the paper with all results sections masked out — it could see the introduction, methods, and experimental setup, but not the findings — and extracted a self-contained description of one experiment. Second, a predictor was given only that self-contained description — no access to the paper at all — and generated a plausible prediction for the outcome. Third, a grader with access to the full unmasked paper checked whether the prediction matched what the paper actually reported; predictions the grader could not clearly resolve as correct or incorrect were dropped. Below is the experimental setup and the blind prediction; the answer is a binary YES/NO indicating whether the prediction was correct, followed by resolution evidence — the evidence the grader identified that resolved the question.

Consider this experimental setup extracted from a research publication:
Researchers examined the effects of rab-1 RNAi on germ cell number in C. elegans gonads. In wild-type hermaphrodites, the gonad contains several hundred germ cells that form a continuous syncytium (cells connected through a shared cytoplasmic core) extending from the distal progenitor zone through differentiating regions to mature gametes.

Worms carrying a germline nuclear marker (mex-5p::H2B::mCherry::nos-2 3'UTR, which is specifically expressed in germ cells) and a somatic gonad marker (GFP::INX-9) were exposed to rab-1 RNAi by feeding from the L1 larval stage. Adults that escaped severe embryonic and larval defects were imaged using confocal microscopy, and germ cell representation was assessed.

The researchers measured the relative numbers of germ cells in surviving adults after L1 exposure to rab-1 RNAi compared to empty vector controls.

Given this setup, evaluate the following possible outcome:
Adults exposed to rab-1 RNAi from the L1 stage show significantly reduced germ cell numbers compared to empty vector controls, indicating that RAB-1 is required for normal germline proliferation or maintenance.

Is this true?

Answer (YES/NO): YES